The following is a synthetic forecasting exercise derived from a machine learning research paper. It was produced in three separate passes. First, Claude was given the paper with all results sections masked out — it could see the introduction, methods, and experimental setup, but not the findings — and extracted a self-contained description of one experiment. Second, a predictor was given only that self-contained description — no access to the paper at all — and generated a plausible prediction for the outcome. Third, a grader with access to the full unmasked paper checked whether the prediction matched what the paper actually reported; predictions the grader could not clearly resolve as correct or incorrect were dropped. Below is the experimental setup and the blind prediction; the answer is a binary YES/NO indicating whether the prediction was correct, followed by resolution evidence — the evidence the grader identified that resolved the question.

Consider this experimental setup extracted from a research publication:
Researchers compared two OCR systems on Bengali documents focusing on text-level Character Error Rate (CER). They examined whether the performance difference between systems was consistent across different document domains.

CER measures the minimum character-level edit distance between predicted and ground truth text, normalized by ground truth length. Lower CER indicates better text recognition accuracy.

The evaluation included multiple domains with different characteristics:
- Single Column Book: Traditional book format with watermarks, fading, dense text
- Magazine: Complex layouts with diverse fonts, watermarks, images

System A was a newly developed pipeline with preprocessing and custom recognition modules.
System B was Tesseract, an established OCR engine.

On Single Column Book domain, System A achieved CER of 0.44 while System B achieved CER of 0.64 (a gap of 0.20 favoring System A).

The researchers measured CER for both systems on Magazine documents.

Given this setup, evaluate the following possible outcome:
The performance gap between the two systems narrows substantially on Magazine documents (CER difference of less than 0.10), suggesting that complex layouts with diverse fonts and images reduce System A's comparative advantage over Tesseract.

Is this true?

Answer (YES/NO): YES